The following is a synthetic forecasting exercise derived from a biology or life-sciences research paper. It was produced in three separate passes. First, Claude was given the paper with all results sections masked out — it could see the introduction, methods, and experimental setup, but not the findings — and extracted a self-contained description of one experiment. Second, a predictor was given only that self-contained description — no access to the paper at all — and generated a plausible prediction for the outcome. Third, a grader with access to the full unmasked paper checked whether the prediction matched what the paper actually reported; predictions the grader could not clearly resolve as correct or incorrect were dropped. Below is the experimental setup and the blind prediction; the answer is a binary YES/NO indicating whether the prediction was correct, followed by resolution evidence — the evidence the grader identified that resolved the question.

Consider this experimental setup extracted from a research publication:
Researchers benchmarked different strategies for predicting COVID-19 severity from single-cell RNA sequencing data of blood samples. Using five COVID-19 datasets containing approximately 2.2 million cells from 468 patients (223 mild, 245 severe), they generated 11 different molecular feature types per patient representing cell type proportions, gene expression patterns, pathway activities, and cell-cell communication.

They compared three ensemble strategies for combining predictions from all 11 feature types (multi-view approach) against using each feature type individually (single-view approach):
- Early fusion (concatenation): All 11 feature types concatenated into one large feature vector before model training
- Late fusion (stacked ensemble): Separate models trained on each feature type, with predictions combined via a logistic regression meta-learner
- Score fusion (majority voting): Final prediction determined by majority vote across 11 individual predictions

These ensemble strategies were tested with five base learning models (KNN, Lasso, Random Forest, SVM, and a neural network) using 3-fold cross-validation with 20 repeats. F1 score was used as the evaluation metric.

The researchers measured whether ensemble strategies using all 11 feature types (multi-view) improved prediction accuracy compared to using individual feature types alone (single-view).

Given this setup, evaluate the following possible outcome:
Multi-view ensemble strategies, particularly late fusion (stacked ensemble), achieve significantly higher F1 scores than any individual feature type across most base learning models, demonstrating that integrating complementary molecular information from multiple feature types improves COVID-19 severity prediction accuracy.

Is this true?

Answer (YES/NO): NO